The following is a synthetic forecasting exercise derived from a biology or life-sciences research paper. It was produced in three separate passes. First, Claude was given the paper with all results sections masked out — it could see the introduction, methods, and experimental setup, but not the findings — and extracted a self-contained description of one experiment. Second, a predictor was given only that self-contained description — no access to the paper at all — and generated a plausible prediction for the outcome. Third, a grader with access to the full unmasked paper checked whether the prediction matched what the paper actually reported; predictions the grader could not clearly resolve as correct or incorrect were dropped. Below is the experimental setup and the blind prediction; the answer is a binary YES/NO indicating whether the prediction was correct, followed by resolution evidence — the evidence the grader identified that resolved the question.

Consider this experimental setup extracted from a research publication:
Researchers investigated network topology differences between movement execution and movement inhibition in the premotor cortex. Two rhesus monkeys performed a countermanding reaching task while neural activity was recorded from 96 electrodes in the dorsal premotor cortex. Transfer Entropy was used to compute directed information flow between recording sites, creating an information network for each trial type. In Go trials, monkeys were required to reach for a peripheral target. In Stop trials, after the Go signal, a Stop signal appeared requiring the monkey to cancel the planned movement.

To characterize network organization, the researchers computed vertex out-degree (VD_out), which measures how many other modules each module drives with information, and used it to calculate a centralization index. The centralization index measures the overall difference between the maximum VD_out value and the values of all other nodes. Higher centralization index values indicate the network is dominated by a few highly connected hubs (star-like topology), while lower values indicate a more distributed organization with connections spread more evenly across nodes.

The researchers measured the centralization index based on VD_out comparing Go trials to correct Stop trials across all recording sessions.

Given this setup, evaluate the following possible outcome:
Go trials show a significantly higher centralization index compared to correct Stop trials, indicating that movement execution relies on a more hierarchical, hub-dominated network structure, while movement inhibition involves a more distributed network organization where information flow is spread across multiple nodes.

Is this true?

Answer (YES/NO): YES